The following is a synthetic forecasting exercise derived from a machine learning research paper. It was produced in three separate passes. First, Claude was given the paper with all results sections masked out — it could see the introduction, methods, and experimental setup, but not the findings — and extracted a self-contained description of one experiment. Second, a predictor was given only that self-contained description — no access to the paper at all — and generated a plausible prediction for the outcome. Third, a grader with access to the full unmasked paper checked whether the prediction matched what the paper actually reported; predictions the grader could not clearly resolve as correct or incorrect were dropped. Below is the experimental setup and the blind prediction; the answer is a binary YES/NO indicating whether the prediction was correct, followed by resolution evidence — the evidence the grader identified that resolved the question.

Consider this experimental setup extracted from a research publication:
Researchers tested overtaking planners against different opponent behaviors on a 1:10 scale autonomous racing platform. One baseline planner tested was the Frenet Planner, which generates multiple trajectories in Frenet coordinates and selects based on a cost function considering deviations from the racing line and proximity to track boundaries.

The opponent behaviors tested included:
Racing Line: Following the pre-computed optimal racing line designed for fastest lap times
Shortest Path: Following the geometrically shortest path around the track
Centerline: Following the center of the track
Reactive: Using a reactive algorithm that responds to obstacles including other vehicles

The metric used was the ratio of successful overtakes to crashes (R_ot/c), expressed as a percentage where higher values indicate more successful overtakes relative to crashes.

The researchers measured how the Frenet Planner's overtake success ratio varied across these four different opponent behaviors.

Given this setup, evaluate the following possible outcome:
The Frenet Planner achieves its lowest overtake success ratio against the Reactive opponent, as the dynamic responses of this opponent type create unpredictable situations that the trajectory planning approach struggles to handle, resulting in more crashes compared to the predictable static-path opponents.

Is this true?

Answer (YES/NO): NO